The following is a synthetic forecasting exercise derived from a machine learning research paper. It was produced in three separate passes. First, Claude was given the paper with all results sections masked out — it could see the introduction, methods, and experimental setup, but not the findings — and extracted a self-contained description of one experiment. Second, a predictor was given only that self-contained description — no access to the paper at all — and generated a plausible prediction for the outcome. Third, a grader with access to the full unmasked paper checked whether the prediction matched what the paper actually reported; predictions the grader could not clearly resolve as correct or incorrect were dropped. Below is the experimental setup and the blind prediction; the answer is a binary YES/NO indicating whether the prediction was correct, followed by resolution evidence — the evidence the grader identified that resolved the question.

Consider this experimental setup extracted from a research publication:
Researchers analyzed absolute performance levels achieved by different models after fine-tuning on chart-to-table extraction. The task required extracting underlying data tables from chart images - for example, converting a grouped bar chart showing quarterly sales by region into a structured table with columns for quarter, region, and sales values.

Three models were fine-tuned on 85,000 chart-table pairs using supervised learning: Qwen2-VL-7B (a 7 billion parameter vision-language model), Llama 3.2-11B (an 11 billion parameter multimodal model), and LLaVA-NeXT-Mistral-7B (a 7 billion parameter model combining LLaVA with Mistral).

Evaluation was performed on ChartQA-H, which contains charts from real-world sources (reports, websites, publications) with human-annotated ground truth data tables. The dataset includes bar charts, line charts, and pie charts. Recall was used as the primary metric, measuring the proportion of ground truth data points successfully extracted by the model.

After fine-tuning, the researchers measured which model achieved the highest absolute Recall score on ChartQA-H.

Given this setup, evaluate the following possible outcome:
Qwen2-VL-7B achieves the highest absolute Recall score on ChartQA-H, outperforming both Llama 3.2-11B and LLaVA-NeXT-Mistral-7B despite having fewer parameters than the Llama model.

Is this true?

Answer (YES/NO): NO